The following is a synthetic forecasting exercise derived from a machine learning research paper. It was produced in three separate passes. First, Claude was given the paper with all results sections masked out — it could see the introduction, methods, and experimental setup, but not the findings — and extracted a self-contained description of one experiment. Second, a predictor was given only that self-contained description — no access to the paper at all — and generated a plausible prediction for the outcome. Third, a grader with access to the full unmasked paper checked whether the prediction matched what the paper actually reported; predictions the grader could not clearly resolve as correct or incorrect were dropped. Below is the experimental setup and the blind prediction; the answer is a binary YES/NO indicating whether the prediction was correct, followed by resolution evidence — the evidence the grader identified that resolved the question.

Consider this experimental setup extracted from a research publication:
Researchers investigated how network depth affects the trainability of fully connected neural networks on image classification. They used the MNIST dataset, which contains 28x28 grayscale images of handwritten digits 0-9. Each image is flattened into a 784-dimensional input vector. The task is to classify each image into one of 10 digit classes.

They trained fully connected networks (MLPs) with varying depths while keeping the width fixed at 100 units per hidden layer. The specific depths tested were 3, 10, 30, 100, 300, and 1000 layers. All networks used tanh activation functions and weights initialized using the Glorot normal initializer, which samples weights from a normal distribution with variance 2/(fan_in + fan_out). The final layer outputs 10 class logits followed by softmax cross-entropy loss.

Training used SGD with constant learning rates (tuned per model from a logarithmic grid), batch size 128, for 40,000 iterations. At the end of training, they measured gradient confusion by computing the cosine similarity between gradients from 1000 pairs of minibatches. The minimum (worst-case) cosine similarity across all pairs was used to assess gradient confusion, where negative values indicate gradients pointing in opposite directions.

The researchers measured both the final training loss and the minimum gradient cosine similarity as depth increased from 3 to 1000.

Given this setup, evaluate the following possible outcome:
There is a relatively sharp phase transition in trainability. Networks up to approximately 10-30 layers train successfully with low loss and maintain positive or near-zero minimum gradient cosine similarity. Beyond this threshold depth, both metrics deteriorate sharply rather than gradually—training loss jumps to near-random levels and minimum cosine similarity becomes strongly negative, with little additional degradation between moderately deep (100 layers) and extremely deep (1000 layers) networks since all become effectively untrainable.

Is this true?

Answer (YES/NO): NO